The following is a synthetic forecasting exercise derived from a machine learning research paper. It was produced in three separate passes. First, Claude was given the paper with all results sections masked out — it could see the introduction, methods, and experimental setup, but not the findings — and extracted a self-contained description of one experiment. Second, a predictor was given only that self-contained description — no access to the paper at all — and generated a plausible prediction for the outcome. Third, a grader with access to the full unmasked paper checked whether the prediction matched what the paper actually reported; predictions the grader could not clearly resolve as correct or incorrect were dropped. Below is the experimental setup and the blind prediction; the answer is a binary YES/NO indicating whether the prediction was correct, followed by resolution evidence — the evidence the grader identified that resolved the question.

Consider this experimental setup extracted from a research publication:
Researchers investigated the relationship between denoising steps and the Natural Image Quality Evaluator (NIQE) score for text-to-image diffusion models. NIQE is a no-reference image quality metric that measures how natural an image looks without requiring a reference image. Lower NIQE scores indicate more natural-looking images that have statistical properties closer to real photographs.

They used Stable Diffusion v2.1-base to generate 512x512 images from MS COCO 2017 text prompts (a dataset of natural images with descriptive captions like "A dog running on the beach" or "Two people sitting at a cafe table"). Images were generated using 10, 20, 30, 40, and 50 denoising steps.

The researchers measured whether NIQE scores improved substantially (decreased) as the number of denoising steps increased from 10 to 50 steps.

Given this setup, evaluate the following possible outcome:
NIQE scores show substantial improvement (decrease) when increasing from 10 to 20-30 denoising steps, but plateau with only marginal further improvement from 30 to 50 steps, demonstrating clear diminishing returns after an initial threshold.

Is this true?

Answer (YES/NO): NO